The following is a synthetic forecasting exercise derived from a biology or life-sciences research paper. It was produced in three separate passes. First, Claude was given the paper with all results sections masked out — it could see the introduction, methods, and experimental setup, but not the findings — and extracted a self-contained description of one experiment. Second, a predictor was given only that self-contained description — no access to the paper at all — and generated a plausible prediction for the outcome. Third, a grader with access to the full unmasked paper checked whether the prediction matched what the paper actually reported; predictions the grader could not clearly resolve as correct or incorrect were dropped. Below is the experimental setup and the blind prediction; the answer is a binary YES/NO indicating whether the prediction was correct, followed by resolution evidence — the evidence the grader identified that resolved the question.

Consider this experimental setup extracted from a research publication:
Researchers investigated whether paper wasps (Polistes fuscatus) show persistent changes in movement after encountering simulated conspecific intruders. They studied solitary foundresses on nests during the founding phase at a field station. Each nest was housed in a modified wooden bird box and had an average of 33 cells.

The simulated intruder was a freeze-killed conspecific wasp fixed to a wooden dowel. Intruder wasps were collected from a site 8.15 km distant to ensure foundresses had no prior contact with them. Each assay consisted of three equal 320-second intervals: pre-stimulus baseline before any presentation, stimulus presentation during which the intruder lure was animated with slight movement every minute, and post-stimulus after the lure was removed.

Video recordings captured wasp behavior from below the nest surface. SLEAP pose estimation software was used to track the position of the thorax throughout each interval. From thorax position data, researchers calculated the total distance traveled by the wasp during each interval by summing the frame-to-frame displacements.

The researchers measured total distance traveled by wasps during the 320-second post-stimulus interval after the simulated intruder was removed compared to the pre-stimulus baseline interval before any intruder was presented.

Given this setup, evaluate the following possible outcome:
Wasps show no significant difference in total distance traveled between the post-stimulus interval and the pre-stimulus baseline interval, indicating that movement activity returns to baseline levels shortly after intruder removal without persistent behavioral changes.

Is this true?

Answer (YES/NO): NO